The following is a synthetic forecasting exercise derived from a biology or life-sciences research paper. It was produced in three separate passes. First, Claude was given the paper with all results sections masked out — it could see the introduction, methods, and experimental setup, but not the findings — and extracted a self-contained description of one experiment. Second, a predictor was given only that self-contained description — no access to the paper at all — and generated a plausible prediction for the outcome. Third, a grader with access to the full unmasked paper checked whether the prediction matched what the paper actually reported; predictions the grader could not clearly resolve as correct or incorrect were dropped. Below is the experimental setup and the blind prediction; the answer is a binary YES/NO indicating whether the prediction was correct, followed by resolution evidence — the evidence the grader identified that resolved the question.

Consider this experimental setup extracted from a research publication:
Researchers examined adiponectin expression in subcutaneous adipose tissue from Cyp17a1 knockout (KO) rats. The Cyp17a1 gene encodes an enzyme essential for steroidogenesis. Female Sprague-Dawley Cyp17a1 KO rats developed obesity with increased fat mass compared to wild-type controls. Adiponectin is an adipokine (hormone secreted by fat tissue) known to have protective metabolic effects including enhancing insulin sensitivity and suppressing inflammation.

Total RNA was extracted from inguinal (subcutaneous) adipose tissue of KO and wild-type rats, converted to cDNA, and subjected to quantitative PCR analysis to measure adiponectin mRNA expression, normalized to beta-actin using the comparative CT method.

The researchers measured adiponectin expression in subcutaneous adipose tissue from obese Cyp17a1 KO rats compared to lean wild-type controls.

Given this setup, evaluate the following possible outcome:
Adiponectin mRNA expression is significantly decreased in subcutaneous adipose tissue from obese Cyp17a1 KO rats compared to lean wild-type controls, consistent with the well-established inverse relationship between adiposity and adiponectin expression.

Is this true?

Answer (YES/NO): NO